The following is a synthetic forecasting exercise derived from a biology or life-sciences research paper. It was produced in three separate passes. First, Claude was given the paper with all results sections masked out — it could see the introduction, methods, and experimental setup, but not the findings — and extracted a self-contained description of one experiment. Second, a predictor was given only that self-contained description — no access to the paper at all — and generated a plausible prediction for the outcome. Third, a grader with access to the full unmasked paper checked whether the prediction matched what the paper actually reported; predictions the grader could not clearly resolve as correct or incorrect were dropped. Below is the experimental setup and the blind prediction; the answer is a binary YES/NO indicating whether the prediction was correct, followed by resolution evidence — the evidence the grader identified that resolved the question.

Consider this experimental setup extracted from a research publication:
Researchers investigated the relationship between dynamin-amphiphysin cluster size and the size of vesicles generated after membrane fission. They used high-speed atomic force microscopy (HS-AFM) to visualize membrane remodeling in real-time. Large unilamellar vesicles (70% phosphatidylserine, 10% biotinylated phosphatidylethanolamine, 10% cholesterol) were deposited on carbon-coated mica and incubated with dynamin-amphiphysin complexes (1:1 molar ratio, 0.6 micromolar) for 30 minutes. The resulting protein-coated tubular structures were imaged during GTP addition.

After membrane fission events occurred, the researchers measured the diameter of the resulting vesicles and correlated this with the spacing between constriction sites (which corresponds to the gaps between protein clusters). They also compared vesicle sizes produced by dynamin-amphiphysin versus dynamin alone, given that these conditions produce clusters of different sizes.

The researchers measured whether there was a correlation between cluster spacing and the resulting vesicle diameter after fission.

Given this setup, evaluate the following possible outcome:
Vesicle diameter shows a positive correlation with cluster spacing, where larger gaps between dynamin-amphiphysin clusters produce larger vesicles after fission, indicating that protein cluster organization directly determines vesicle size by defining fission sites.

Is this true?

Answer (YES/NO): YES